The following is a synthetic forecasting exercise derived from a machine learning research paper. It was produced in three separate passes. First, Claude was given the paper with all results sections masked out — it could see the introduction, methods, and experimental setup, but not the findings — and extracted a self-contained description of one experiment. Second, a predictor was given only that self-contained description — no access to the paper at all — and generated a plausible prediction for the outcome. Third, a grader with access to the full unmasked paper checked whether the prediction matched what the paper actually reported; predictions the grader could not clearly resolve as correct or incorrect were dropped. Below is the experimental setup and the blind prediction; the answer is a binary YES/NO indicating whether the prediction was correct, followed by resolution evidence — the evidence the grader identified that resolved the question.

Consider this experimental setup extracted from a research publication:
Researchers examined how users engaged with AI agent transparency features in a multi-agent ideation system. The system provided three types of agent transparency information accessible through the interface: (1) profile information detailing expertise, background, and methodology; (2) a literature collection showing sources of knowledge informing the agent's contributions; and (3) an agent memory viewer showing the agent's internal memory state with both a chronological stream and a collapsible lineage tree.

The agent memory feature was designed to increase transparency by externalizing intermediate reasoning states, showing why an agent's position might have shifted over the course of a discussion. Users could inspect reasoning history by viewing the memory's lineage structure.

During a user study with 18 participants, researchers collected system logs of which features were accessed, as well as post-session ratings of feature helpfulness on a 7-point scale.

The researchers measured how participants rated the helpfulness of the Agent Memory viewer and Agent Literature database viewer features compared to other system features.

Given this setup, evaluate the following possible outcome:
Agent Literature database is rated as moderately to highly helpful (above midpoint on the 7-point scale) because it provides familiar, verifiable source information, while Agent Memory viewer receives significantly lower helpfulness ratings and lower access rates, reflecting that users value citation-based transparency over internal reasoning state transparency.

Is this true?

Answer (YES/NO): NO